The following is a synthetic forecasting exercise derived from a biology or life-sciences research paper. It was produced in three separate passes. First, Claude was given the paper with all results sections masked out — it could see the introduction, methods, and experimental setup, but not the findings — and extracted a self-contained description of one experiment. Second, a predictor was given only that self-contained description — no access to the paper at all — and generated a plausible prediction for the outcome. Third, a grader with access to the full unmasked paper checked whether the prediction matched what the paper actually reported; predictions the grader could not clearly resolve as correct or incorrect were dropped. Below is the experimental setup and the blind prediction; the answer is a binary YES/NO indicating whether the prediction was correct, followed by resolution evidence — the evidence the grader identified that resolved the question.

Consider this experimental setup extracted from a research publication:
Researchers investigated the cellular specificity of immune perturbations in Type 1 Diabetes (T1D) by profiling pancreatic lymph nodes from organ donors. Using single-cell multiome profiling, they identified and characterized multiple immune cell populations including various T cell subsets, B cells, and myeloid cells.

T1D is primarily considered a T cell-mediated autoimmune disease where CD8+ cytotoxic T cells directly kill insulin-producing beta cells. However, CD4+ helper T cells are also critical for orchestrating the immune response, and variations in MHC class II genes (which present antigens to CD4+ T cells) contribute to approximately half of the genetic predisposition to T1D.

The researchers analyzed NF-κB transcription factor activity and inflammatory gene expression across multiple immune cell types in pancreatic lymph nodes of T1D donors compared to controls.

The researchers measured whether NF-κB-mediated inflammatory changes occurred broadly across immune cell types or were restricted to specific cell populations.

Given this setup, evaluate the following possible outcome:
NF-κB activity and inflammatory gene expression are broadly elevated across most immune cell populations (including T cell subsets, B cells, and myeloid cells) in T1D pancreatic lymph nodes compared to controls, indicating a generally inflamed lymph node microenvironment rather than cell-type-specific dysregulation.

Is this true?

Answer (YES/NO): NO